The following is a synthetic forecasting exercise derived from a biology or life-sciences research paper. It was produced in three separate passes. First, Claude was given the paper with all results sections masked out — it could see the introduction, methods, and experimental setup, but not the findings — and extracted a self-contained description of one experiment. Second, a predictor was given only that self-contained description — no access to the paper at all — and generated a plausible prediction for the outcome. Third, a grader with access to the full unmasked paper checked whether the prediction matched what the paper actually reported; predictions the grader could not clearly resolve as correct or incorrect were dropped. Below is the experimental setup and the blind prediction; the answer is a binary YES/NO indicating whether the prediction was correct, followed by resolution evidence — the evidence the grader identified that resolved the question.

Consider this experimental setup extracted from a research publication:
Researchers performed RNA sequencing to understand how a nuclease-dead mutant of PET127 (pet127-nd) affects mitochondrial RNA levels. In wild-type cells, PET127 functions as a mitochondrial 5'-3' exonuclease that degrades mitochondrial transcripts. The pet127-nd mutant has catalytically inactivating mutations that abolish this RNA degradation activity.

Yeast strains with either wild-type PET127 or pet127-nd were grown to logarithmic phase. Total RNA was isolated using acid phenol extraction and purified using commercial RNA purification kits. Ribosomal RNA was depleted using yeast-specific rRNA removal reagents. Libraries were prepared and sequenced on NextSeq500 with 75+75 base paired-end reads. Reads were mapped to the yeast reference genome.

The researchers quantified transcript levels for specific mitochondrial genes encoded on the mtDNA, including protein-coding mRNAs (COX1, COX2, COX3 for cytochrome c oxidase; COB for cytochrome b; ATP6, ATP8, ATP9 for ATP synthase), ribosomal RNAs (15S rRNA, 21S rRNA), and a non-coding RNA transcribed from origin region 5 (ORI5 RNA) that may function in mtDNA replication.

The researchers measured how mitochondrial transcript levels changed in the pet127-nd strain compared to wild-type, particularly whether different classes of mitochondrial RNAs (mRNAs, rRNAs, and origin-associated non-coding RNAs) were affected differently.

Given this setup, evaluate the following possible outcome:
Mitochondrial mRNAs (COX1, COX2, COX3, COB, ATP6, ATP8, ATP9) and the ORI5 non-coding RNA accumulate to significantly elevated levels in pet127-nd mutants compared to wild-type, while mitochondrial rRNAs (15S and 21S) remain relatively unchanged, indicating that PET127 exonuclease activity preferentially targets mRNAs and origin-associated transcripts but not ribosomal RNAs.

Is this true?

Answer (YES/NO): NO